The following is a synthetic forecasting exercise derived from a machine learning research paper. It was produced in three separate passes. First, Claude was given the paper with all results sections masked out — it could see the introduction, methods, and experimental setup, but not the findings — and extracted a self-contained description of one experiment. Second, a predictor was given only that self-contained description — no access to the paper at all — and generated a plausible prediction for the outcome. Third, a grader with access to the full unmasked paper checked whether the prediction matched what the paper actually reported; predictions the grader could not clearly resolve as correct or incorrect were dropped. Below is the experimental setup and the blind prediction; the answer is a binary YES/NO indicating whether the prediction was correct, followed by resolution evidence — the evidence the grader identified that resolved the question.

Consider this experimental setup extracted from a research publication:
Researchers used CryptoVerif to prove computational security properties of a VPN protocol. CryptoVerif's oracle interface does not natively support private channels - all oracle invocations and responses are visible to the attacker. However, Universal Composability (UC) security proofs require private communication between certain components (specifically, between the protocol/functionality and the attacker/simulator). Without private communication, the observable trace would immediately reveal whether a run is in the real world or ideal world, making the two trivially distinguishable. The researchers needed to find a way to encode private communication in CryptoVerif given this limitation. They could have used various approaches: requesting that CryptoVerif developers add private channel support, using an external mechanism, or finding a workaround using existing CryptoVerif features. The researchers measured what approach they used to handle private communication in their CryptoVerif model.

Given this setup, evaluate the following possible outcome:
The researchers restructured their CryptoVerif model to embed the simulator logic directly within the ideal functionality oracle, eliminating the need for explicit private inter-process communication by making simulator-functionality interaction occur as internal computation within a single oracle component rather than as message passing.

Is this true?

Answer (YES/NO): NO